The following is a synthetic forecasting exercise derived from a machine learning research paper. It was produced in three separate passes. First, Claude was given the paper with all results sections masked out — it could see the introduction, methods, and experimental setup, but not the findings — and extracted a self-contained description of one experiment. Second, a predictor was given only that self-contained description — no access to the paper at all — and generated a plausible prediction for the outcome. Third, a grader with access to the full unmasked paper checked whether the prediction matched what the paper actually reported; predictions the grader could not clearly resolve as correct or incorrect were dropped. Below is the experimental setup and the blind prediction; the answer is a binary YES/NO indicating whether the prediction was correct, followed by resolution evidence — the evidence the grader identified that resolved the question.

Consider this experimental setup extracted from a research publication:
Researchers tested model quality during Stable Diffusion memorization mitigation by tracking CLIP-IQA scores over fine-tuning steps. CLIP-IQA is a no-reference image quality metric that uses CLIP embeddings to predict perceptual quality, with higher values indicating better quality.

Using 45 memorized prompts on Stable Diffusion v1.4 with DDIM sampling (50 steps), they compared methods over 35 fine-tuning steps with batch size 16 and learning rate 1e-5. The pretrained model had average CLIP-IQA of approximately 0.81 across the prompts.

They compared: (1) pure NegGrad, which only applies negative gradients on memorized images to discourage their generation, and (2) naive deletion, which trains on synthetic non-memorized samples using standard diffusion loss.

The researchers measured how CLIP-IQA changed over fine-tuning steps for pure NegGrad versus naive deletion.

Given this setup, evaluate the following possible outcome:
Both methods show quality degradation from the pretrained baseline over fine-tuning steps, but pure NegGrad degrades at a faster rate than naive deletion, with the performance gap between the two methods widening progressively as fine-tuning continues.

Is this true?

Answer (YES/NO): YES